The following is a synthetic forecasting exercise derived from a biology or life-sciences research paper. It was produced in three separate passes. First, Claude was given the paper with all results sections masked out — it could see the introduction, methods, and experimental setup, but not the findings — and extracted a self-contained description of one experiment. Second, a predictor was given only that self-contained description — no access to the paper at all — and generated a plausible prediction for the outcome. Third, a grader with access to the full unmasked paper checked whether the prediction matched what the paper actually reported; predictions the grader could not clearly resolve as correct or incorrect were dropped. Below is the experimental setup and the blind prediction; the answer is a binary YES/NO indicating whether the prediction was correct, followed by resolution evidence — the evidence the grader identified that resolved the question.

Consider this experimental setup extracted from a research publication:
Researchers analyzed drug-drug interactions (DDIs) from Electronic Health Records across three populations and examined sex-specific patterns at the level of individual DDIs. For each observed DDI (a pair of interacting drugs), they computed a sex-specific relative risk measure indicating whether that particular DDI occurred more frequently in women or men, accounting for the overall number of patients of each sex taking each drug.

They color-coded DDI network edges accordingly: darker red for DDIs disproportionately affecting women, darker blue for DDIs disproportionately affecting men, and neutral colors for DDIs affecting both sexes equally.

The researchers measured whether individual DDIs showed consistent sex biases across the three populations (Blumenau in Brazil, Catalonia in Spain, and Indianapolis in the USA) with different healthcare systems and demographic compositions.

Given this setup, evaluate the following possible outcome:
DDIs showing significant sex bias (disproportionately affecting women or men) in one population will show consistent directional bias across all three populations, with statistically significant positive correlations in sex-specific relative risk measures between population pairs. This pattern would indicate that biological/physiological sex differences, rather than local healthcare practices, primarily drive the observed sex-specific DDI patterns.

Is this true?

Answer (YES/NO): NO